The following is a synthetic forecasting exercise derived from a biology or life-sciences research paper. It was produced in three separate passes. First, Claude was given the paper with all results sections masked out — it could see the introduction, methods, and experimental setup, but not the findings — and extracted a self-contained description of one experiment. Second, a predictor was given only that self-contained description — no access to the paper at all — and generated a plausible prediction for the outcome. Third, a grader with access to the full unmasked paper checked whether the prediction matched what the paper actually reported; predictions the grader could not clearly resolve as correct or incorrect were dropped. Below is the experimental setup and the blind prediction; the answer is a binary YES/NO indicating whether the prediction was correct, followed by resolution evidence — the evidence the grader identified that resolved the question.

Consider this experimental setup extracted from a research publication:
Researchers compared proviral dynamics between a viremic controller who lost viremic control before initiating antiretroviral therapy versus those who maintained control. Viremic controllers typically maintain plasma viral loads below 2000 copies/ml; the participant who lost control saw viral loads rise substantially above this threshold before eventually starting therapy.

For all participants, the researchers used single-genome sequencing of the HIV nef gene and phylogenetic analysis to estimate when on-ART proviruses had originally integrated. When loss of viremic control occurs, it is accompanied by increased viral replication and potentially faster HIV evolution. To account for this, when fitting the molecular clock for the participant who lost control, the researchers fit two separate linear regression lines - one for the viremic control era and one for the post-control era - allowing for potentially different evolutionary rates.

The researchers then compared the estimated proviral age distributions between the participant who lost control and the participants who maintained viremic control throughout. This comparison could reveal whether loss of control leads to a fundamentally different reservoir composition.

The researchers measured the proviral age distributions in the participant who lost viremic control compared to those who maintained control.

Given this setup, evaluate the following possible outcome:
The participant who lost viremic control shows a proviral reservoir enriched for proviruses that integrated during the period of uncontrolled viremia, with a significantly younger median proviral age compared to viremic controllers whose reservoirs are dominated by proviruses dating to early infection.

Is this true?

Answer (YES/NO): NO